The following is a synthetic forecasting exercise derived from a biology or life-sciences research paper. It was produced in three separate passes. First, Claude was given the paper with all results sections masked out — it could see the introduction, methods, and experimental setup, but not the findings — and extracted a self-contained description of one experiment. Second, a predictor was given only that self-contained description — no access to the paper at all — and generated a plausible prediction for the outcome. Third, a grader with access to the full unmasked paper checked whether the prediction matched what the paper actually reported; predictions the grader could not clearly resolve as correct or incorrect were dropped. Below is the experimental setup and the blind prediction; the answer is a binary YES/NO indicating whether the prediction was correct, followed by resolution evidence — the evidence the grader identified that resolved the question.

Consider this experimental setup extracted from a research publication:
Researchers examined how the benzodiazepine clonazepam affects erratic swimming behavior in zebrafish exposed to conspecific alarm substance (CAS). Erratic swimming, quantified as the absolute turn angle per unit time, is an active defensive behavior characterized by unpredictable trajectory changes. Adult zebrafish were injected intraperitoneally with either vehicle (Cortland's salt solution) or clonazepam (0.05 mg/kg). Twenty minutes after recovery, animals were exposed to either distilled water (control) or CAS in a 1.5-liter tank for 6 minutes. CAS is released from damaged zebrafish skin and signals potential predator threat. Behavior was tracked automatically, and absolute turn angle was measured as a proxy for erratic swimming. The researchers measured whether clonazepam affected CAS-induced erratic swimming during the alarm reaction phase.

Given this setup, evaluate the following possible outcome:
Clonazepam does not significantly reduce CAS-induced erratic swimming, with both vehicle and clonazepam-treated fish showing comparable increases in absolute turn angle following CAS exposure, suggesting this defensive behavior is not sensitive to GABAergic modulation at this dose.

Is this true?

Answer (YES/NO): NO